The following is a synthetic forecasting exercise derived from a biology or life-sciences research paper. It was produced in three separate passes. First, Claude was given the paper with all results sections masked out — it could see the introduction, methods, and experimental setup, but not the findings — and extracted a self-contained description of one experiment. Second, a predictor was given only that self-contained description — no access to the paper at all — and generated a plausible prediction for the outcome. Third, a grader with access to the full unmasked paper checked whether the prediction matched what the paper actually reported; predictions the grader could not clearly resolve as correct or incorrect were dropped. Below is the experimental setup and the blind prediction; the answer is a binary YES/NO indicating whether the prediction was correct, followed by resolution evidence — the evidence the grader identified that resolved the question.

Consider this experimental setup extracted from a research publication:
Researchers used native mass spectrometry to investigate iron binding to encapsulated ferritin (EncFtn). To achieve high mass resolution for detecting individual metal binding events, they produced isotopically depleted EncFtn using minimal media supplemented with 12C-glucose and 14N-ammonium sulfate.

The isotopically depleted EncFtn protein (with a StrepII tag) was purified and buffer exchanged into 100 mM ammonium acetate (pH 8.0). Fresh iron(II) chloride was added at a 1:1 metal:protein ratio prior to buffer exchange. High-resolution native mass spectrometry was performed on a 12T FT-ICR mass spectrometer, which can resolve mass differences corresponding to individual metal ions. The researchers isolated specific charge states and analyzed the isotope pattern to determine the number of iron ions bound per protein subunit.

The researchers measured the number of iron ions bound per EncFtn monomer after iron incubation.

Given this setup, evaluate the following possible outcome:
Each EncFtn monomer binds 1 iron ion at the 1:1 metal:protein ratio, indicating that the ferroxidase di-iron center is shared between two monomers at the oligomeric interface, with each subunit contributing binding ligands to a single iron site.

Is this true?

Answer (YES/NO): NO